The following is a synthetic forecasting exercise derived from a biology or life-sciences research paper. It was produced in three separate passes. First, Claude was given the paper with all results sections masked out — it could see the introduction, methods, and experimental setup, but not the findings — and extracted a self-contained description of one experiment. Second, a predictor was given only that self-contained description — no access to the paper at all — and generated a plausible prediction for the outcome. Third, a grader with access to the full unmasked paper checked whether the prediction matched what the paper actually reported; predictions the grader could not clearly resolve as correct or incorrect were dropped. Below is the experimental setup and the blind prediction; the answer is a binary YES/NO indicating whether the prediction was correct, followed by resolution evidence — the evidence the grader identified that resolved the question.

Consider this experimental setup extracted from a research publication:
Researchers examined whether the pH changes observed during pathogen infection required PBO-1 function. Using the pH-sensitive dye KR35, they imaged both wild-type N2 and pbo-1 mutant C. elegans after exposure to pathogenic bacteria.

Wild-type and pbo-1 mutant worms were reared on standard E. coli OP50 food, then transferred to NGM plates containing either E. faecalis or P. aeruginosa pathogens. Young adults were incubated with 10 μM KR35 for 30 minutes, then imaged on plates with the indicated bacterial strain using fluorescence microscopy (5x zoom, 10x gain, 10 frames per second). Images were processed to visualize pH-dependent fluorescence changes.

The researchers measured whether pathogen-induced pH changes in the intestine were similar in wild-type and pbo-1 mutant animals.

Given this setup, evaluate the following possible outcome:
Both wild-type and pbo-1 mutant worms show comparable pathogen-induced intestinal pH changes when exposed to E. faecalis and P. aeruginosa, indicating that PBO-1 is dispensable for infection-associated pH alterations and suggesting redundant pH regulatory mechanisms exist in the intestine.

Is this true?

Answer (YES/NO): NO